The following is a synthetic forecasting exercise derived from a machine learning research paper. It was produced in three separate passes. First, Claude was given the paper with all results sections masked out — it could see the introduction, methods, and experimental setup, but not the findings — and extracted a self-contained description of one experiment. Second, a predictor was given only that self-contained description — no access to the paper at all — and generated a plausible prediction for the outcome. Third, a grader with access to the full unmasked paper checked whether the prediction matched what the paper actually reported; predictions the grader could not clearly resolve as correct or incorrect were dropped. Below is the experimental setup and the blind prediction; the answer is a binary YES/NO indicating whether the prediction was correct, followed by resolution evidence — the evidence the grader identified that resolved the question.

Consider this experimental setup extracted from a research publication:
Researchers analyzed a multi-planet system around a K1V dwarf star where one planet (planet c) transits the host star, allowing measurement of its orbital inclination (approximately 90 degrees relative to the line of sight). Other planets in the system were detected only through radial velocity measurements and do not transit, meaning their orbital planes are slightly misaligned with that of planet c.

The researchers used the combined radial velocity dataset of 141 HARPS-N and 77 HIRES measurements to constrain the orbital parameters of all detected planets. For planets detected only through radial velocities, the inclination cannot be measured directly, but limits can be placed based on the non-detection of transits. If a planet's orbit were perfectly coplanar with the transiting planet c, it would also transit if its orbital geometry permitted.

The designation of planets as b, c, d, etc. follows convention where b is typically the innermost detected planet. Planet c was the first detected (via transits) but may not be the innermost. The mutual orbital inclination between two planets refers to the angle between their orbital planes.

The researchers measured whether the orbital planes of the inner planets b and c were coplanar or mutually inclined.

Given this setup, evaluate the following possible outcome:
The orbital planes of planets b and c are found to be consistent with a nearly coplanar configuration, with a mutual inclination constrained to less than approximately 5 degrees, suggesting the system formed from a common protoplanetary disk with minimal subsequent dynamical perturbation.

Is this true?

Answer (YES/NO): NO